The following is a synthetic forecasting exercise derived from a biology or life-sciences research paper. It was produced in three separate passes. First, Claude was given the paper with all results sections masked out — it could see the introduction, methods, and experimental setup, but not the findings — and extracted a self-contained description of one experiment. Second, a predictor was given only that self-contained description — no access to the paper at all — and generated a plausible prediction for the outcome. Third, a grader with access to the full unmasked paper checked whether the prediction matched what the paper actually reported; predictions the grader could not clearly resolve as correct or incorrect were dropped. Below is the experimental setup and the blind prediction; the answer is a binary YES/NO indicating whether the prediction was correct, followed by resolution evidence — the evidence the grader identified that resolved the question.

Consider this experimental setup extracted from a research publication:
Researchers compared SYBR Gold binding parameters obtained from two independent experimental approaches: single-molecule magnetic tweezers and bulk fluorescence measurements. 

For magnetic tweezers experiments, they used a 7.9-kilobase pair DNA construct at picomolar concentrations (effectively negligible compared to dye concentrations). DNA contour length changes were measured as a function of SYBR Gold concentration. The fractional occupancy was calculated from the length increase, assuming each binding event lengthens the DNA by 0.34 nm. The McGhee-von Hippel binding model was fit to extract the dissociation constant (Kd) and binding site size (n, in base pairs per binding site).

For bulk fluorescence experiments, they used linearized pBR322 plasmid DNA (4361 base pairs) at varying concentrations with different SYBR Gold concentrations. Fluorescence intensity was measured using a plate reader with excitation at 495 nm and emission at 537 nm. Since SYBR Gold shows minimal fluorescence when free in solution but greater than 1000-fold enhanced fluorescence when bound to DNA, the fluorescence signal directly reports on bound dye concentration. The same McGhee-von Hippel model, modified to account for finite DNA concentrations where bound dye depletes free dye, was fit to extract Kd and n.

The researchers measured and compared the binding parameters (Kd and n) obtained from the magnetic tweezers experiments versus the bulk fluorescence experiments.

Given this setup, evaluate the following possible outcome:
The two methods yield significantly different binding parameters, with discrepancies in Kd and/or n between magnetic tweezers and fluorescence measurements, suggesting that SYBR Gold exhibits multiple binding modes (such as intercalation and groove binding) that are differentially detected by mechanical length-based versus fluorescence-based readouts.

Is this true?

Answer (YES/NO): NO